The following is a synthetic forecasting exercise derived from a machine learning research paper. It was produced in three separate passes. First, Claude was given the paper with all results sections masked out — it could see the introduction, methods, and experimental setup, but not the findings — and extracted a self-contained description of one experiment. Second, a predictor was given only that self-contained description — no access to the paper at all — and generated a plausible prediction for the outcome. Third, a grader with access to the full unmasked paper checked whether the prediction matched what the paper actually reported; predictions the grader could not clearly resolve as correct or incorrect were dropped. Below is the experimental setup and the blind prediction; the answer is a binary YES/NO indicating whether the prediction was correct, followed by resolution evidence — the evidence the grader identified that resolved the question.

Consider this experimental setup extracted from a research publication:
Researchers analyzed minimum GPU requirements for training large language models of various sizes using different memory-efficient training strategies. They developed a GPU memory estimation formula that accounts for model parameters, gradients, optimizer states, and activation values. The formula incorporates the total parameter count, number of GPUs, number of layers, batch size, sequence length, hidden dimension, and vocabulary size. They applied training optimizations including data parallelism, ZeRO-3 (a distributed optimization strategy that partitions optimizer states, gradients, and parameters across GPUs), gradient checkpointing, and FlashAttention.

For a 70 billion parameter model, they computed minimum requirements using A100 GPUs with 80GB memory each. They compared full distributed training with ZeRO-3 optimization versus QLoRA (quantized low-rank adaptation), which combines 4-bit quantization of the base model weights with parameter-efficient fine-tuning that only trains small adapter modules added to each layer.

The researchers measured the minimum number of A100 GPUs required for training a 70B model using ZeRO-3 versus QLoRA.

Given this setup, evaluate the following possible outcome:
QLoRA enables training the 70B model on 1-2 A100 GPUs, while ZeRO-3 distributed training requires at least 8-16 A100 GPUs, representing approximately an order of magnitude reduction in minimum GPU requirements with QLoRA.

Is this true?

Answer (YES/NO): YES